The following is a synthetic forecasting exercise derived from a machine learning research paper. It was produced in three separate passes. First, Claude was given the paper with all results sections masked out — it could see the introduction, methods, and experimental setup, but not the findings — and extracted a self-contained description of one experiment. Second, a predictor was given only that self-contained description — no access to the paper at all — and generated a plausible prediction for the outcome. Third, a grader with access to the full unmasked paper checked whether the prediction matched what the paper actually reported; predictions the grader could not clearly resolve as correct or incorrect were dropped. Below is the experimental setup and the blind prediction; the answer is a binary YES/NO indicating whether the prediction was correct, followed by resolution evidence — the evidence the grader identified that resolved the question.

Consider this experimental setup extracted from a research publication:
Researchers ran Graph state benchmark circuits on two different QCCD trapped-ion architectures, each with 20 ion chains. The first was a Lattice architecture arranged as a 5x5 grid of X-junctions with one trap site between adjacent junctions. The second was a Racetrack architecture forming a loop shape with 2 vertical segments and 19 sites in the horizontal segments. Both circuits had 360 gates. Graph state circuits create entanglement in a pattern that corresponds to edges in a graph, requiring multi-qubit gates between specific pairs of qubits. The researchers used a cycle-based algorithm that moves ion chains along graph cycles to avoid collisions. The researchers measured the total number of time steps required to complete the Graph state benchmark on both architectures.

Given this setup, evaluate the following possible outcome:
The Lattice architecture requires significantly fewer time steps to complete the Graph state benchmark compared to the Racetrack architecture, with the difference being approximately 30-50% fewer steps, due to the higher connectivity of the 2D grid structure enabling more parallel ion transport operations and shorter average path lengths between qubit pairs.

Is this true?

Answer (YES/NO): NO